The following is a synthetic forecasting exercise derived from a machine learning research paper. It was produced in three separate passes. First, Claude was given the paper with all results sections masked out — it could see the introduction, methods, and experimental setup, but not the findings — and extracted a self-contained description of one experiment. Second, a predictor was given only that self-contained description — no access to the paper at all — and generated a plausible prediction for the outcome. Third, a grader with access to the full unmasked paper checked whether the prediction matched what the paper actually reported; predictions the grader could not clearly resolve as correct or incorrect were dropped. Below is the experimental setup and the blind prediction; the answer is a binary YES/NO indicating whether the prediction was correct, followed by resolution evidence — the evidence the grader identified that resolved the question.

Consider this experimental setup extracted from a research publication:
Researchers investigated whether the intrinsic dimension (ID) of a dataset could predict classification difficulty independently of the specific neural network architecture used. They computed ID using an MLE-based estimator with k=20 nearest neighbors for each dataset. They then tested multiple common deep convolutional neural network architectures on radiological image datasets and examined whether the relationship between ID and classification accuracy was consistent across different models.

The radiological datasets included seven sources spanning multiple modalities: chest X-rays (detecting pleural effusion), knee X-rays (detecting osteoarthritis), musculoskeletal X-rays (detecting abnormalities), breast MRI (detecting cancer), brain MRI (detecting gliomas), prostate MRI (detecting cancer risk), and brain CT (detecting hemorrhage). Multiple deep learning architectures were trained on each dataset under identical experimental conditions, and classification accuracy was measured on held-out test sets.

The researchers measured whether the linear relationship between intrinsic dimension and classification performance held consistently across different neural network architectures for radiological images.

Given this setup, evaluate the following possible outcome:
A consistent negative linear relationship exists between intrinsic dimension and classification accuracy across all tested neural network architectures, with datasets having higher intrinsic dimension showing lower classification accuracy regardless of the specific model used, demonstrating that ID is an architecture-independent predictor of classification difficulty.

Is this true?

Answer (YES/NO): YES